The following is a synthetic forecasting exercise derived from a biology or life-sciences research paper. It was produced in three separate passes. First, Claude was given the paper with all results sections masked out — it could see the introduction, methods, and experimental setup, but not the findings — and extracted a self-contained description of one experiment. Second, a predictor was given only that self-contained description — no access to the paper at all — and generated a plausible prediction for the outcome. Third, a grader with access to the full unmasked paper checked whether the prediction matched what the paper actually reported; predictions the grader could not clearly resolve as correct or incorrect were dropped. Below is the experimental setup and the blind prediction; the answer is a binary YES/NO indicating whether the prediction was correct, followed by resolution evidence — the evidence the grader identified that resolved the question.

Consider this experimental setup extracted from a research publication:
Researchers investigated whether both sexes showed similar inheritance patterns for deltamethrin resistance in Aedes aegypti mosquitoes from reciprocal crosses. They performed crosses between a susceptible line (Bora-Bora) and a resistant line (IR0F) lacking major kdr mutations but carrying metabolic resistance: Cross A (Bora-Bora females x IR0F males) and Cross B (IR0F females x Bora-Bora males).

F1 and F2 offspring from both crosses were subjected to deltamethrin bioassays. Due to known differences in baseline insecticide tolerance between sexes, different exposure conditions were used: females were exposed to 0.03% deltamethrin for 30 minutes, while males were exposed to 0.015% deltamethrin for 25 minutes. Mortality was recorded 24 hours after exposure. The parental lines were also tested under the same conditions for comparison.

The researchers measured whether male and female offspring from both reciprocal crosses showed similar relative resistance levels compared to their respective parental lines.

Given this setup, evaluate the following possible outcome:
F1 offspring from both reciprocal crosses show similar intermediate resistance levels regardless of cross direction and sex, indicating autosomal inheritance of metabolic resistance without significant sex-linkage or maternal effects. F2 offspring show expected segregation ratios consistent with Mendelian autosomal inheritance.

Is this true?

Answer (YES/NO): YES